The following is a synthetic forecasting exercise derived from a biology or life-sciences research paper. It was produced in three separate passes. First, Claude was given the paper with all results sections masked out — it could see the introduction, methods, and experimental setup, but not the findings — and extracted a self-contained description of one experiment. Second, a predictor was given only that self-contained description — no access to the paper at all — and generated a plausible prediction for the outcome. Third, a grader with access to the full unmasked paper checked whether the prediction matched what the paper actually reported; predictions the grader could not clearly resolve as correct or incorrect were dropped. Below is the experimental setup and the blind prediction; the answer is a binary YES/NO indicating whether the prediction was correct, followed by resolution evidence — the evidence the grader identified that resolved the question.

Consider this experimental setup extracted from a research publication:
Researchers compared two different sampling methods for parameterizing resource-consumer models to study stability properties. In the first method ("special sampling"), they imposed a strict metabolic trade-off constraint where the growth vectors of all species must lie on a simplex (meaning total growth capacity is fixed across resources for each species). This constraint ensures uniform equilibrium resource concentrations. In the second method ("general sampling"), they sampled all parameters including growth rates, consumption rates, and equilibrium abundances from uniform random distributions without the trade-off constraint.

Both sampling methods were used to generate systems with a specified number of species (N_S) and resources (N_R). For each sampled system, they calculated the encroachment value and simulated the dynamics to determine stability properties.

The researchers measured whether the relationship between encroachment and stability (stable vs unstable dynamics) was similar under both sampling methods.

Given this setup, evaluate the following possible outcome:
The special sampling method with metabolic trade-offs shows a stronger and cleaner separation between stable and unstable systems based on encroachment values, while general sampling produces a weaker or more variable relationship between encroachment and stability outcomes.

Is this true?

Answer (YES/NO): NO